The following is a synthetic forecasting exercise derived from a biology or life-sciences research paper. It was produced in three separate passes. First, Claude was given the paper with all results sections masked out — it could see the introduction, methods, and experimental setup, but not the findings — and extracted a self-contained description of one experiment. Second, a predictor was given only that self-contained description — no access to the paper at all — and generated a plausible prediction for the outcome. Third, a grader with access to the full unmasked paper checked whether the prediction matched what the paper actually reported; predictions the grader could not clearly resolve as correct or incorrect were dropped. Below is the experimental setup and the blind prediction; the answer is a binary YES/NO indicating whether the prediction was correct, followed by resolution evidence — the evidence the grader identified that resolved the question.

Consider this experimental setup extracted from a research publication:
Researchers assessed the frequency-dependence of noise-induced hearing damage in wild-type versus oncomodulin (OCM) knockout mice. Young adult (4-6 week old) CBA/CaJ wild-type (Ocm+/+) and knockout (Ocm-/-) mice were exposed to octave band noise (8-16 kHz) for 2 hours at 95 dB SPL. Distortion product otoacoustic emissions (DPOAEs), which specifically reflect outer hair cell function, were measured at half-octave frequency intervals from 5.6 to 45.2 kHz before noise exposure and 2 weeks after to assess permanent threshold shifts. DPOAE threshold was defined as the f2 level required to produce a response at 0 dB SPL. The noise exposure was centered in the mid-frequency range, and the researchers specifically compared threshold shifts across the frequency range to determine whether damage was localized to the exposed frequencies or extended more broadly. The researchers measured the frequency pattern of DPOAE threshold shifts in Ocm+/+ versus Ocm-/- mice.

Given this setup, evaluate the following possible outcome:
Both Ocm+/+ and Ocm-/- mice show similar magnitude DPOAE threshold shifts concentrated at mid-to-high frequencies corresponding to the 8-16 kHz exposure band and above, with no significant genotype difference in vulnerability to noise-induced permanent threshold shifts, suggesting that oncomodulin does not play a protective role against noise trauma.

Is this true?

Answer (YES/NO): NO